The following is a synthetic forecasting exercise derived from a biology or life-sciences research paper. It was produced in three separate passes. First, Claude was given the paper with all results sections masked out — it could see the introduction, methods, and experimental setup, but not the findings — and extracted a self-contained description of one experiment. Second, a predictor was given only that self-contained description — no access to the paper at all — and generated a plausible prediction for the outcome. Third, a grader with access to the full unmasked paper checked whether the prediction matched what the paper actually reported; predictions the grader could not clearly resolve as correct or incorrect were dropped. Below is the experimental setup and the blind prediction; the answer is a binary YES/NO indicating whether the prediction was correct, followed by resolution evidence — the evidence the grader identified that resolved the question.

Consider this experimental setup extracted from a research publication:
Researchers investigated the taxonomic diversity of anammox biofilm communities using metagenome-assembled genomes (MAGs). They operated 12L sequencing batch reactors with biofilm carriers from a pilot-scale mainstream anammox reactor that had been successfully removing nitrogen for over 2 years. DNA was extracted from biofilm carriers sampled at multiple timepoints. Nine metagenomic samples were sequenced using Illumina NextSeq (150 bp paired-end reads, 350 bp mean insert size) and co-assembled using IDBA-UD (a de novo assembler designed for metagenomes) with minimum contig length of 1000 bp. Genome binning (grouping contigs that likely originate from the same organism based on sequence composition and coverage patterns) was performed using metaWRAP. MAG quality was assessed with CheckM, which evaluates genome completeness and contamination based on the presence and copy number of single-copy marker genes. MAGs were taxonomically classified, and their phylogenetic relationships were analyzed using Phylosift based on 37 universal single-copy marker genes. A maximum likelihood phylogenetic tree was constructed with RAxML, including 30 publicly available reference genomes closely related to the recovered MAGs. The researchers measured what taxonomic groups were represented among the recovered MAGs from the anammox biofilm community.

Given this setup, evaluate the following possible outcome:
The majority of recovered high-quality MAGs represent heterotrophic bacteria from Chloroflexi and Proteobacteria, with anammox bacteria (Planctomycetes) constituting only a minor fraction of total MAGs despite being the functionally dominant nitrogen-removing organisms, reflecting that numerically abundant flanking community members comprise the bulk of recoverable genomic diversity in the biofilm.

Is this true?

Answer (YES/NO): NO